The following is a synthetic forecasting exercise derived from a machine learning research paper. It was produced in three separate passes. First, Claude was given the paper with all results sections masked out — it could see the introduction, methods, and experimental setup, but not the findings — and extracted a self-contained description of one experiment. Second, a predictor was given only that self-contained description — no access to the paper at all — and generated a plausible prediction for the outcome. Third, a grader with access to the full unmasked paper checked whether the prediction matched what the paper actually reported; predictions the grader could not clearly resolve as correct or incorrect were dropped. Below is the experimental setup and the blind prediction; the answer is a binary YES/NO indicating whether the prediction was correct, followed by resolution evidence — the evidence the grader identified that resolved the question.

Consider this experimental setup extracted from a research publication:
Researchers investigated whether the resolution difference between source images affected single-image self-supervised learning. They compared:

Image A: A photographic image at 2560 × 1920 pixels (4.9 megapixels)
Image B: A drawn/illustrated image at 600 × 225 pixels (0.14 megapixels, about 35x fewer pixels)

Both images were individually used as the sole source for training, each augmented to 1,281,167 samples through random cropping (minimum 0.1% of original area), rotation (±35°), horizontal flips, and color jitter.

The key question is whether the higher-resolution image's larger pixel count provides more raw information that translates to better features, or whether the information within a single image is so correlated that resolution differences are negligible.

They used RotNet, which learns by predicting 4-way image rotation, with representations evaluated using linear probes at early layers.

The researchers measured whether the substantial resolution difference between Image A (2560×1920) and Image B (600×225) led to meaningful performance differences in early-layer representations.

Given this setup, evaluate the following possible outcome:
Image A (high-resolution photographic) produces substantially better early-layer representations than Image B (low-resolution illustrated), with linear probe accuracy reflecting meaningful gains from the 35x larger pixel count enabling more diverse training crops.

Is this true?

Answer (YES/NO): NO